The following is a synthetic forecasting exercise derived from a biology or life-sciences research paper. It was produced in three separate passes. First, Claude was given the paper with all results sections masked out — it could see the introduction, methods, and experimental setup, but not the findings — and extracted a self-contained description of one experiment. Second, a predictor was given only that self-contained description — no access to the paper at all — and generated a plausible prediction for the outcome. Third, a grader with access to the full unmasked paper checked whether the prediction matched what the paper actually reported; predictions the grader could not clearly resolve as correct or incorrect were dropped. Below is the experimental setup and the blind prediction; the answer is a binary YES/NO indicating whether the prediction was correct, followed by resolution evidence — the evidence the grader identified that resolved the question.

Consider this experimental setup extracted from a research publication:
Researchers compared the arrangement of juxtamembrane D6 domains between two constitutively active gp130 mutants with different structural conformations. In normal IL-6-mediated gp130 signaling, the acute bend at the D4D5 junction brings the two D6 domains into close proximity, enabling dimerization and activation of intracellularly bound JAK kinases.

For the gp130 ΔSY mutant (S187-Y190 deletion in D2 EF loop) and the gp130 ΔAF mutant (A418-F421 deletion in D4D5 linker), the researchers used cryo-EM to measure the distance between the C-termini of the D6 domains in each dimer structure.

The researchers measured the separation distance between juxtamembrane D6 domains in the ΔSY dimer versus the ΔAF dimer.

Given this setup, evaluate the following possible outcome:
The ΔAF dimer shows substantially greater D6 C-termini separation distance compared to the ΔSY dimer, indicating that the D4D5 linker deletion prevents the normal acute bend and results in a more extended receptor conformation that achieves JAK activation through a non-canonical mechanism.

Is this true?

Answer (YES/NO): NO